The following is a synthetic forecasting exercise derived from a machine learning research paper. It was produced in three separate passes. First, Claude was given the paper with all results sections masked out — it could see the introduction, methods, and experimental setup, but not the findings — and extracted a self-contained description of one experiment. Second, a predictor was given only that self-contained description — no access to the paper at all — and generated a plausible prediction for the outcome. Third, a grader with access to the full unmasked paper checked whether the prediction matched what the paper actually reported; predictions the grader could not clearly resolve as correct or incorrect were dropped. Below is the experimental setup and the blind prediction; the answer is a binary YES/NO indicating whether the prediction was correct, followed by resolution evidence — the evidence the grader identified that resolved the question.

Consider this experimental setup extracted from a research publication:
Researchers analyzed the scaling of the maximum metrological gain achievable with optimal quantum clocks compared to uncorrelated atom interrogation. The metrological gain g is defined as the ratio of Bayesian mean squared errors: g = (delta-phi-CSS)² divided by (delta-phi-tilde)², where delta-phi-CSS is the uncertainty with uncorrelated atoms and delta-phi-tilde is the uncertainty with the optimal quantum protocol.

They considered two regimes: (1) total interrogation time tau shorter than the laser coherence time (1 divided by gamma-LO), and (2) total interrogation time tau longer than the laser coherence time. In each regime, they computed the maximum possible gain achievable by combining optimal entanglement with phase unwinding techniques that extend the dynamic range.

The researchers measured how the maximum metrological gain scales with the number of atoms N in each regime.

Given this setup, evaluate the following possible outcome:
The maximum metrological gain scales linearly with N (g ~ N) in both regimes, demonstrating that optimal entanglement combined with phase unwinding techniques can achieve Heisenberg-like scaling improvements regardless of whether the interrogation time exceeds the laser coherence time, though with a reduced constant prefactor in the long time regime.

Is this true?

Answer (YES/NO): NO